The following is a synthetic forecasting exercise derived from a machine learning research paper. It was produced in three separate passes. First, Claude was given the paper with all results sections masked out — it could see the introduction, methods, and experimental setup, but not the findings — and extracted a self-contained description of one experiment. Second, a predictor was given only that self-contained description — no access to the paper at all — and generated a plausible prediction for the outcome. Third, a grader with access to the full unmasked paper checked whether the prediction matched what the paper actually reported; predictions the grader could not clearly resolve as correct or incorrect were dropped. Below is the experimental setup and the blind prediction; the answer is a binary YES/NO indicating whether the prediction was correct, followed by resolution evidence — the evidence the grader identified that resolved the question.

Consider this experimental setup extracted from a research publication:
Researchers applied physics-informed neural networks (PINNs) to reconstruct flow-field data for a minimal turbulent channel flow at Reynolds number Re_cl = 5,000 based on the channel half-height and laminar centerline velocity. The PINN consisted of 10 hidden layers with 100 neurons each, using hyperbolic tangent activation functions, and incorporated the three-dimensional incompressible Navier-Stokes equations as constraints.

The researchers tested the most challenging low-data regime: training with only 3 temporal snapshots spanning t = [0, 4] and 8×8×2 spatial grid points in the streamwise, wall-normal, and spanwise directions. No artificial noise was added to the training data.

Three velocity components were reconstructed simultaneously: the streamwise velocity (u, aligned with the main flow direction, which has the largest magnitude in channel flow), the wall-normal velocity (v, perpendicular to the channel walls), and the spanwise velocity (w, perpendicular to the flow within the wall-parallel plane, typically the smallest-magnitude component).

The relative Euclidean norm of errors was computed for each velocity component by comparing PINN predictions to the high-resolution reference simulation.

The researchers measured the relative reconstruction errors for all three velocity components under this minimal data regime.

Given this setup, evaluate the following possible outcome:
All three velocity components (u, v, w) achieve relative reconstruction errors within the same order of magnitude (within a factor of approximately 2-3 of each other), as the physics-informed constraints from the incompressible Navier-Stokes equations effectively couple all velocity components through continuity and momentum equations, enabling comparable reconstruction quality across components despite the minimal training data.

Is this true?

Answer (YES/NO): NO